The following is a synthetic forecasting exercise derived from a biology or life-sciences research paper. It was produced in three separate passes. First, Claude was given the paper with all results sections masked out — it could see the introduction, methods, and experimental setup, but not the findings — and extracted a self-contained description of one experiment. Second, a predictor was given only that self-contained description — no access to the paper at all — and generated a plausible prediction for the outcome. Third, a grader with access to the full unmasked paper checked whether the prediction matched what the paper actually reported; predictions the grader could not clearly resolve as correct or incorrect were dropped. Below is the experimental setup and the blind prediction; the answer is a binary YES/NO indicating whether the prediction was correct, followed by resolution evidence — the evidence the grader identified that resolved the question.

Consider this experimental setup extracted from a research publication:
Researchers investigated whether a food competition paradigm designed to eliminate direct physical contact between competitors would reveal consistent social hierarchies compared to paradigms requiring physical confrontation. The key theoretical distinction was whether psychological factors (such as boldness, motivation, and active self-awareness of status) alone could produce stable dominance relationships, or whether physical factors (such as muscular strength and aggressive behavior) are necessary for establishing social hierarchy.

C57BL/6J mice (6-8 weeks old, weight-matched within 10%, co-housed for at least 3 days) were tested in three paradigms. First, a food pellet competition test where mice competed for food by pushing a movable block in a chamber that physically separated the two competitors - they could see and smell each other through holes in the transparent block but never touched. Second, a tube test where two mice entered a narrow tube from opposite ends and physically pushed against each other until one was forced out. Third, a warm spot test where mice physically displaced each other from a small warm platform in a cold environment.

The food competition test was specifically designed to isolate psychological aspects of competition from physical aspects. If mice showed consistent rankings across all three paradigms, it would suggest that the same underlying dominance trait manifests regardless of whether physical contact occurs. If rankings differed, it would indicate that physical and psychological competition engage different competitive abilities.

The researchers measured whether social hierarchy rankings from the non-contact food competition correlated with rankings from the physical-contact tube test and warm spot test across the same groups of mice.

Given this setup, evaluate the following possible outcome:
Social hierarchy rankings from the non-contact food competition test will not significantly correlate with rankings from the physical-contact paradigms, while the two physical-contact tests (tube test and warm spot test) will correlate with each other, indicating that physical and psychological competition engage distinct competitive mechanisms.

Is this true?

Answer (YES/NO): NO